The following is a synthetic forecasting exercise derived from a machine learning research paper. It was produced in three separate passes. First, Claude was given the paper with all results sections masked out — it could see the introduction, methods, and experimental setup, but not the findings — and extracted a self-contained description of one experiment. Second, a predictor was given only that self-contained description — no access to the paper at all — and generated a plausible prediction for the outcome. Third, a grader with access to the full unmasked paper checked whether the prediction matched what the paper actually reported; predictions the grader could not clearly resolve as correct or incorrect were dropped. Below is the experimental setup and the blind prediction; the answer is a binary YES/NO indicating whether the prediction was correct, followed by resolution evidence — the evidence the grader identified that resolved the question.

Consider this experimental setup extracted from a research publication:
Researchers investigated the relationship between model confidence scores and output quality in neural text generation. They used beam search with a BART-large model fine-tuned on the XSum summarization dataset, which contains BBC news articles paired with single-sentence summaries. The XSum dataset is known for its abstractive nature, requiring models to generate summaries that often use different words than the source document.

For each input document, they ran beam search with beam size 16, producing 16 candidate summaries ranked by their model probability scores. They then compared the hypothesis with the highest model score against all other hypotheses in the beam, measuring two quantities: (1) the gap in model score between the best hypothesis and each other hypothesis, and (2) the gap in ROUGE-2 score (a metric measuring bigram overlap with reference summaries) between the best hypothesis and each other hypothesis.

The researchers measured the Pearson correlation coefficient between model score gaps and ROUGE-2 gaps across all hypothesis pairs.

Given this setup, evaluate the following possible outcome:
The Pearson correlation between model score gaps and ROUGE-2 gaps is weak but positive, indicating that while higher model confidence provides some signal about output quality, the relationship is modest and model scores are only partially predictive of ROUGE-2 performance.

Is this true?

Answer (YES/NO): NO